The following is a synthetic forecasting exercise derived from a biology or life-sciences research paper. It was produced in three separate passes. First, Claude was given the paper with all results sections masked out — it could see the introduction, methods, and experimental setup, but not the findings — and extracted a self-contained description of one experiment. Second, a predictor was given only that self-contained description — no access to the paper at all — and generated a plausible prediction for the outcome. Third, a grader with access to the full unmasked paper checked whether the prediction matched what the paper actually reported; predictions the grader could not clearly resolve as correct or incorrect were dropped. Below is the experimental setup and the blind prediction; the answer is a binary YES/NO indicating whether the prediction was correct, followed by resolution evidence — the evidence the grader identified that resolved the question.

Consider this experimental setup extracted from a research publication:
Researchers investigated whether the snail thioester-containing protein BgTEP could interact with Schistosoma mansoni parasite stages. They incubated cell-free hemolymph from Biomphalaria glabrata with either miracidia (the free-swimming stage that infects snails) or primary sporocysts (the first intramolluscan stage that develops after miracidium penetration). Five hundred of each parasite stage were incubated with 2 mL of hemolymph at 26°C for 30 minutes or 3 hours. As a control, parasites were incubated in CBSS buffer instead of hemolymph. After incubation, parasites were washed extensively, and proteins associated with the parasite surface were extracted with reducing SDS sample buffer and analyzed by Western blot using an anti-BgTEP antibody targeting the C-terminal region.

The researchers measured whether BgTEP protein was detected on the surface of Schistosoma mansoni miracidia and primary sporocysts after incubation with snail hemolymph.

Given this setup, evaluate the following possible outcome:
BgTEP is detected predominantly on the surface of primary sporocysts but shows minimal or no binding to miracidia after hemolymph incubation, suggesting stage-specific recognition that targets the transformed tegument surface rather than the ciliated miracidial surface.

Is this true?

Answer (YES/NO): NO